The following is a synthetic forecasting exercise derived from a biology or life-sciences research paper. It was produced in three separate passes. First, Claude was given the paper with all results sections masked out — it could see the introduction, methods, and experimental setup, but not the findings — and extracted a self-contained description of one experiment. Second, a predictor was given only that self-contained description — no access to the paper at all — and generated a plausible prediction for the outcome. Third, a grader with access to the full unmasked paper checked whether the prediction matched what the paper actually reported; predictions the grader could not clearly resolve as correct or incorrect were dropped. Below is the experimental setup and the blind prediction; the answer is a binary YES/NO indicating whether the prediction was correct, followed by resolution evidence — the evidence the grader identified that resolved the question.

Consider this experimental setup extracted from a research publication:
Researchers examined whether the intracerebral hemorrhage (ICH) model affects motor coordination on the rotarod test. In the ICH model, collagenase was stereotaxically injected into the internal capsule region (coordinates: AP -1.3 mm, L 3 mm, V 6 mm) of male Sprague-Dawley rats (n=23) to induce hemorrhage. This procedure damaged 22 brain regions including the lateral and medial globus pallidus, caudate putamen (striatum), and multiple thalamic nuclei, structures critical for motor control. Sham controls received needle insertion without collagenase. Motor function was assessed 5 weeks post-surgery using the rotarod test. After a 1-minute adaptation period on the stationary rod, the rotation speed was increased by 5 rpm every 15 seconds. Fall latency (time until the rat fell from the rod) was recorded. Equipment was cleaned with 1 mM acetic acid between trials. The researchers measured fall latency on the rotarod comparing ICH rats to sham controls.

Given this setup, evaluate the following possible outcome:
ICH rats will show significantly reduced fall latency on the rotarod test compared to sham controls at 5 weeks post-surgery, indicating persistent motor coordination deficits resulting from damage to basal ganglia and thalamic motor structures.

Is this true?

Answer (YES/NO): YES